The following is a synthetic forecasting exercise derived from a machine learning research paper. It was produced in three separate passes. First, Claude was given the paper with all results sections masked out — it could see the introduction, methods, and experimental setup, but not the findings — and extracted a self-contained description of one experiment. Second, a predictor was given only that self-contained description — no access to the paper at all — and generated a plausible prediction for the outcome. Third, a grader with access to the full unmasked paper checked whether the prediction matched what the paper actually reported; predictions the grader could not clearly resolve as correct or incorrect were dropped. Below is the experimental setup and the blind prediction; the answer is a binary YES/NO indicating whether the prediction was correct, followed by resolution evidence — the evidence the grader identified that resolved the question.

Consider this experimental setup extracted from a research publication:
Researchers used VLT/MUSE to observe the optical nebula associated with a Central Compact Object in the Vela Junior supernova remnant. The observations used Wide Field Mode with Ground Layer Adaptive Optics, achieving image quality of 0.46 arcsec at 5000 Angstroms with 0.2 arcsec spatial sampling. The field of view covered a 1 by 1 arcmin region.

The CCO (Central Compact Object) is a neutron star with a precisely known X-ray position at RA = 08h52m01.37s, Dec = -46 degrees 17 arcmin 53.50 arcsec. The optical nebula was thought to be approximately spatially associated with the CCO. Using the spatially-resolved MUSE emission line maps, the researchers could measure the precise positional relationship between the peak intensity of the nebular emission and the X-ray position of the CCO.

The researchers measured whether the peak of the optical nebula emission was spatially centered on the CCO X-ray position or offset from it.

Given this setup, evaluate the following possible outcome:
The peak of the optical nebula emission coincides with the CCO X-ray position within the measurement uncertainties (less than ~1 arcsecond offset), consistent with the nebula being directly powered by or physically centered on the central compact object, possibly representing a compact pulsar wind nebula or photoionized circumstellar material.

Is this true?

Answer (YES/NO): NO